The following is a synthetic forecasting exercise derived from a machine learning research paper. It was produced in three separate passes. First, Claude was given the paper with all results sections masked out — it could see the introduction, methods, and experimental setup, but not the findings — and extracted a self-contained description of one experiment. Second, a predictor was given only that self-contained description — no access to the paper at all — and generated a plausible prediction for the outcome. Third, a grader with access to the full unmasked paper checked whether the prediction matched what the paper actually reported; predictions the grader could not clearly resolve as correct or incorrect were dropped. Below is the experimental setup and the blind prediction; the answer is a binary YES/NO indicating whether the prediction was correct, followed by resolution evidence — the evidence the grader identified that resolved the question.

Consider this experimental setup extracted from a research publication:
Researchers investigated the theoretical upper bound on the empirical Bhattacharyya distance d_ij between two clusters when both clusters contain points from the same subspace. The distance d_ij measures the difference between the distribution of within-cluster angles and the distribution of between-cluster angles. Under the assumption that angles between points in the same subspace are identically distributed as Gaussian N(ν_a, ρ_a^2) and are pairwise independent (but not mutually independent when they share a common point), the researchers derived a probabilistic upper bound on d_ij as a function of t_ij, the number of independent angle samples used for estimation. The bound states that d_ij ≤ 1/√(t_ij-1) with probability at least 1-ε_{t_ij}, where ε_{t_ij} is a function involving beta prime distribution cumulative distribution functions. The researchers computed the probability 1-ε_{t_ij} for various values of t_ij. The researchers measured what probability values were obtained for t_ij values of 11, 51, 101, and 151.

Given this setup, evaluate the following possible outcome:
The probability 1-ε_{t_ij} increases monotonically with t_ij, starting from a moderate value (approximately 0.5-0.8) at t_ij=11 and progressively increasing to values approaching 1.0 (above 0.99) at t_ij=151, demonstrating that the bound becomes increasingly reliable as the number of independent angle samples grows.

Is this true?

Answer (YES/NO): NO